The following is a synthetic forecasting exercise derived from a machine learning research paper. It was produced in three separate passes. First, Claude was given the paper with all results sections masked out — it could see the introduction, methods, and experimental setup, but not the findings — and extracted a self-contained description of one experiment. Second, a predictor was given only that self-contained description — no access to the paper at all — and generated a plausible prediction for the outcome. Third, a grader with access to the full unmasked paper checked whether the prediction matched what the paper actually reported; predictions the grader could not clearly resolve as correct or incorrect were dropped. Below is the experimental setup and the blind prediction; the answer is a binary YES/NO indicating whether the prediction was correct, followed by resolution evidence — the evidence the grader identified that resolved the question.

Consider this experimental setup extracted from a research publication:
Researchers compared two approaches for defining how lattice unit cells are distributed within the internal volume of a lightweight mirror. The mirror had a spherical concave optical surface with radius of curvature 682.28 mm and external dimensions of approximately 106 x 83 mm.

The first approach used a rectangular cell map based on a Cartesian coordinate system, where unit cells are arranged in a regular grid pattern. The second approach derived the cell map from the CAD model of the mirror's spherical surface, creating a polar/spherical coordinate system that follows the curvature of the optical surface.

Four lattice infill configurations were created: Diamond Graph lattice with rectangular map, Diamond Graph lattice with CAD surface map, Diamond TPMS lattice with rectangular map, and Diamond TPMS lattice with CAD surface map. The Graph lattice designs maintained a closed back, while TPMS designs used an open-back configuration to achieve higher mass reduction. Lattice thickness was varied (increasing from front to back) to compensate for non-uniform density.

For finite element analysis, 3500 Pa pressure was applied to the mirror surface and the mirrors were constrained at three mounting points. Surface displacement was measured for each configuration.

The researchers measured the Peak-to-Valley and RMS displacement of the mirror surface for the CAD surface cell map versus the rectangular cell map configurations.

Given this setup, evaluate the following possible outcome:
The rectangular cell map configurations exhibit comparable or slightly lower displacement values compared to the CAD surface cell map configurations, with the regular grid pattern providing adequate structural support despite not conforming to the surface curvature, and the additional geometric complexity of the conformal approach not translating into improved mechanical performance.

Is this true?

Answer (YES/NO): NO